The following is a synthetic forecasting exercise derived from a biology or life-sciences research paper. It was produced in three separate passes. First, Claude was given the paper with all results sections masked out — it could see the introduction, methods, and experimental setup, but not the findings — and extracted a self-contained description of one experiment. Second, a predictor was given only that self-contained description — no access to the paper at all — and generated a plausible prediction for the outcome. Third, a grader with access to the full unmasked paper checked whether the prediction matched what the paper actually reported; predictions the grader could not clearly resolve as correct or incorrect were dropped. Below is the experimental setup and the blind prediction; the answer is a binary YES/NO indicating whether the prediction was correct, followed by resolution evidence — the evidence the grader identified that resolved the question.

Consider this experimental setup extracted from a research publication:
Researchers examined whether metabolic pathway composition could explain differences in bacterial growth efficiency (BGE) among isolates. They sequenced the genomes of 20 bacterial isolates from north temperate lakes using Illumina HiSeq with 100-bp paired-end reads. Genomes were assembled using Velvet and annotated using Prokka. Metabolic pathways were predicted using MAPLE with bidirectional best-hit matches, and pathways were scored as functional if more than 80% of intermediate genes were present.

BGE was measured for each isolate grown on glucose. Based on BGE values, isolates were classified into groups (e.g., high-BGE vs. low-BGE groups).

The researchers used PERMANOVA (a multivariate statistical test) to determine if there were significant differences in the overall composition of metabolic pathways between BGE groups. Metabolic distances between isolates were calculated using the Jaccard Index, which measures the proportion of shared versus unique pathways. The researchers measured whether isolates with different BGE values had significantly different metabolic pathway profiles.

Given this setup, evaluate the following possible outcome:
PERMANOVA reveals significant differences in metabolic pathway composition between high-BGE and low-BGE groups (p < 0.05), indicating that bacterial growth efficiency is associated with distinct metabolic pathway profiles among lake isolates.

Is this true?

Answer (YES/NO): YES